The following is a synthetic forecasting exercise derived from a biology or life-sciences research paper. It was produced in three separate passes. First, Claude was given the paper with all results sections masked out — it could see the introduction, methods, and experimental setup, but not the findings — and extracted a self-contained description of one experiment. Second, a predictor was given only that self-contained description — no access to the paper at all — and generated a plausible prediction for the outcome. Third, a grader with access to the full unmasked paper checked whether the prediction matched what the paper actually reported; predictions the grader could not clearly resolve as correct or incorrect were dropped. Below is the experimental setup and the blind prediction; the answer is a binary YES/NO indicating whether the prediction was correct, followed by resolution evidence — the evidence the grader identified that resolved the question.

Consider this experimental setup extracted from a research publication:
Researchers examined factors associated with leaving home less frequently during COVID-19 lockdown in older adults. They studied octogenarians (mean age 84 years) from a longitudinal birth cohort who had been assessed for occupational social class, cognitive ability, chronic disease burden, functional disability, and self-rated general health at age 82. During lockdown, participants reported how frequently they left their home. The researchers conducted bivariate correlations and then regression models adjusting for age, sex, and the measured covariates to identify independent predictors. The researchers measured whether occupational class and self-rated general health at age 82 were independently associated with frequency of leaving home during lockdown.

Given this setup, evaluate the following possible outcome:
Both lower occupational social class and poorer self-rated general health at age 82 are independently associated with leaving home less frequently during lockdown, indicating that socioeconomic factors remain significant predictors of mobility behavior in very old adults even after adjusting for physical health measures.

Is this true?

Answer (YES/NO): YES